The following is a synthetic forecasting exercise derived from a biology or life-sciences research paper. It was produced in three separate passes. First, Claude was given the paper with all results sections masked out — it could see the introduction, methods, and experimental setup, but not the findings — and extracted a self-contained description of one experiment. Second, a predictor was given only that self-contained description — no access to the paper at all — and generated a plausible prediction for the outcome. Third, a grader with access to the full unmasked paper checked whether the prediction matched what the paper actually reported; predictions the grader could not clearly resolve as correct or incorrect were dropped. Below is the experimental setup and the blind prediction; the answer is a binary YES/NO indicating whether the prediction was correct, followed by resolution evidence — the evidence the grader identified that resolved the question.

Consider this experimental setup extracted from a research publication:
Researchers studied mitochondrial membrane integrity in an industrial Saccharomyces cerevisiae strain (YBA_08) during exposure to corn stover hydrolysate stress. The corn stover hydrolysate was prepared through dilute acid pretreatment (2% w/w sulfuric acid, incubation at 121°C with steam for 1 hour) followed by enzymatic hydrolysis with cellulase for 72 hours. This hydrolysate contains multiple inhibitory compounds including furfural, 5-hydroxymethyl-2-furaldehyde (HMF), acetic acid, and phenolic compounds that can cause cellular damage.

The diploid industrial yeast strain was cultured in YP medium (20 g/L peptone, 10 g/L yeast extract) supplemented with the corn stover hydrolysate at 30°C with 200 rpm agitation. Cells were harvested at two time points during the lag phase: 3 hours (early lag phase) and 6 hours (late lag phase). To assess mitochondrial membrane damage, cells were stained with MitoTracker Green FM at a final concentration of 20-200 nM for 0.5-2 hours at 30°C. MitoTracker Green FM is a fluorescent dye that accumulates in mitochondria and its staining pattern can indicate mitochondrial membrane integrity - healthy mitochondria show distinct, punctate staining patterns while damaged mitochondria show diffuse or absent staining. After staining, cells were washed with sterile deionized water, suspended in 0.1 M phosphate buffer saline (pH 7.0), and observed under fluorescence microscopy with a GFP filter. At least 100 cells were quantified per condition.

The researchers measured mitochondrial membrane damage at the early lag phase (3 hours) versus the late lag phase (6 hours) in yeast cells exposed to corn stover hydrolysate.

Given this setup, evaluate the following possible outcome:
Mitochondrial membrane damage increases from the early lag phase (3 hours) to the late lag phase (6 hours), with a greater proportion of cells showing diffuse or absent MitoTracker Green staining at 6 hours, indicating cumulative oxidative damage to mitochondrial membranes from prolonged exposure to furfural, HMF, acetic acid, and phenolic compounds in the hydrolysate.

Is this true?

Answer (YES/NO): NO